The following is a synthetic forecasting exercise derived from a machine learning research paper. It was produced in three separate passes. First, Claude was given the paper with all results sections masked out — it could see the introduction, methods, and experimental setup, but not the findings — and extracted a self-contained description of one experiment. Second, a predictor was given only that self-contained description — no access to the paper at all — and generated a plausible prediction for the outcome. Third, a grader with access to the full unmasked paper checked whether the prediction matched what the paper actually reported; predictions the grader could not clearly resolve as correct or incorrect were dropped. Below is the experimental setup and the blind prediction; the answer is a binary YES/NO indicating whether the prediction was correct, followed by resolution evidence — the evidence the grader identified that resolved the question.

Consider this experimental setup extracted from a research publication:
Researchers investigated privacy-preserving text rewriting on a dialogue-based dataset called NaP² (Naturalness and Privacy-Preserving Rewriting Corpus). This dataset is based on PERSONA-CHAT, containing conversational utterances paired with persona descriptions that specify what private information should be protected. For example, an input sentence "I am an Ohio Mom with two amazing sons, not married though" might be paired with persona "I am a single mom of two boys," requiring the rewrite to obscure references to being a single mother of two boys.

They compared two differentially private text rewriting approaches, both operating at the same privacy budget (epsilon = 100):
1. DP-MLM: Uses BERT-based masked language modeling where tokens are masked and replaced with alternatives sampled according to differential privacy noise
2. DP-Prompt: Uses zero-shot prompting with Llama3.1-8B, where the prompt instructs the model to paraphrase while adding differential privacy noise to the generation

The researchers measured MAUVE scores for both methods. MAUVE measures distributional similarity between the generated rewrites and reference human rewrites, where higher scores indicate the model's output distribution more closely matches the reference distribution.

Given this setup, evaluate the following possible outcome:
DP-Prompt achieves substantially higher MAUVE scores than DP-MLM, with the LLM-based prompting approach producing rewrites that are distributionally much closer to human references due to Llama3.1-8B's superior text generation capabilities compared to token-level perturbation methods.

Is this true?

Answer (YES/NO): NO